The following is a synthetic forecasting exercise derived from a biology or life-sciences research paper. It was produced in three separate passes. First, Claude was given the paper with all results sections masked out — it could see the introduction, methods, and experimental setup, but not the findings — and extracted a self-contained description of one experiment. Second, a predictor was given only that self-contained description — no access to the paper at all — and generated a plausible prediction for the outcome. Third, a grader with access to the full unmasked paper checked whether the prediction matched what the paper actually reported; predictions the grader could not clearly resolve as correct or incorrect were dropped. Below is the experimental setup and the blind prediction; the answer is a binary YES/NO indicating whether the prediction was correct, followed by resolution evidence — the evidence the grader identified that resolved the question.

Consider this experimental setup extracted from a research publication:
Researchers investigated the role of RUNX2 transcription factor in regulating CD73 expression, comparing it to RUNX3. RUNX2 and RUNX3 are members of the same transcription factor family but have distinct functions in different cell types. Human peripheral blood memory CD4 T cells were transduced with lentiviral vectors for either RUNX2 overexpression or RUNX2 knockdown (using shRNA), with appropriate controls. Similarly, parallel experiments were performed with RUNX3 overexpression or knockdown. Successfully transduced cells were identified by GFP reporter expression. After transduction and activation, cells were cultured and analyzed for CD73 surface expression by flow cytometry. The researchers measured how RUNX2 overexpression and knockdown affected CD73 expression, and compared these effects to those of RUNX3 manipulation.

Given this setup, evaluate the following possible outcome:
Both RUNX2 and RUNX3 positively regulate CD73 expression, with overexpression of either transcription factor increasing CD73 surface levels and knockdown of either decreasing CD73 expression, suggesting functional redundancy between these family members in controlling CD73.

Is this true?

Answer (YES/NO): NO